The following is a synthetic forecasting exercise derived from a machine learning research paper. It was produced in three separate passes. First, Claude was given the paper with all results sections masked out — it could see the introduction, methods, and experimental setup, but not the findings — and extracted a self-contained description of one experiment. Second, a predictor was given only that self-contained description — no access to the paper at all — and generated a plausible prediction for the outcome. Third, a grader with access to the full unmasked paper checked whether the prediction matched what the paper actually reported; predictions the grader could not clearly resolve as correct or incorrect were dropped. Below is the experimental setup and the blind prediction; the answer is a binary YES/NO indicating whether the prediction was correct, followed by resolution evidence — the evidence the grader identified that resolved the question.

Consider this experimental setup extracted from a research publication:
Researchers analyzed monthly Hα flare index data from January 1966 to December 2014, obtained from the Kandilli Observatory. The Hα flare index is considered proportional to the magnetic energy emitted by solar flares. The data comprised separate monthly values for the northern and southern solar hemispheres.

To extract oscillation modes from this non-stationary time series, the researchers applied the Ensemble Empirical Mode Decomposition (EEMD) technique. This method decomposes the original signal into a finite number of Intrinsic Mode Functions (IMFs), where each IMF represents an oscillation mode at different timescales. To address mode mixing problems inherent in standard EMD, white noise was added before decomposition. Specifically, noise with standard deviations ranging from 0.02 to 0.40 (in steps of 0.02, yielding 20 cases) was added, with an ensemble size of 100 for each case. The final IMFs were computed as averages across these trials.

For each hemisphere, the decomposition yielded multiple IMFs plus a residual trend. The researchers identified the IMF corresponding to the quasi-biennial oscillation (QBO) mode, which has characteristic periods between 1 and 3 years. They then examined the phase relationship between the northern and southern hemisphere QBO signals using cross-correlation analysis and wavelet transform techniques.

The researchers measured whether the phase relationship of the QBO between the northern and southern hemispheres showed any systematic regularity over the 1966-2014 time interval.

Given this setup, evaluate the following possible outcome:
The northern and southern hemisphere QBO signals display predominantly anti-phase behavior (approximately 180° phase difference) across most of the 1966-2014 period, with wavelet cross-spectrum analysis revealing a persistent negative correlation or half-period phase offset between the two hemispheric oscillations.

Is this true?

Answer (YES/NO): NO